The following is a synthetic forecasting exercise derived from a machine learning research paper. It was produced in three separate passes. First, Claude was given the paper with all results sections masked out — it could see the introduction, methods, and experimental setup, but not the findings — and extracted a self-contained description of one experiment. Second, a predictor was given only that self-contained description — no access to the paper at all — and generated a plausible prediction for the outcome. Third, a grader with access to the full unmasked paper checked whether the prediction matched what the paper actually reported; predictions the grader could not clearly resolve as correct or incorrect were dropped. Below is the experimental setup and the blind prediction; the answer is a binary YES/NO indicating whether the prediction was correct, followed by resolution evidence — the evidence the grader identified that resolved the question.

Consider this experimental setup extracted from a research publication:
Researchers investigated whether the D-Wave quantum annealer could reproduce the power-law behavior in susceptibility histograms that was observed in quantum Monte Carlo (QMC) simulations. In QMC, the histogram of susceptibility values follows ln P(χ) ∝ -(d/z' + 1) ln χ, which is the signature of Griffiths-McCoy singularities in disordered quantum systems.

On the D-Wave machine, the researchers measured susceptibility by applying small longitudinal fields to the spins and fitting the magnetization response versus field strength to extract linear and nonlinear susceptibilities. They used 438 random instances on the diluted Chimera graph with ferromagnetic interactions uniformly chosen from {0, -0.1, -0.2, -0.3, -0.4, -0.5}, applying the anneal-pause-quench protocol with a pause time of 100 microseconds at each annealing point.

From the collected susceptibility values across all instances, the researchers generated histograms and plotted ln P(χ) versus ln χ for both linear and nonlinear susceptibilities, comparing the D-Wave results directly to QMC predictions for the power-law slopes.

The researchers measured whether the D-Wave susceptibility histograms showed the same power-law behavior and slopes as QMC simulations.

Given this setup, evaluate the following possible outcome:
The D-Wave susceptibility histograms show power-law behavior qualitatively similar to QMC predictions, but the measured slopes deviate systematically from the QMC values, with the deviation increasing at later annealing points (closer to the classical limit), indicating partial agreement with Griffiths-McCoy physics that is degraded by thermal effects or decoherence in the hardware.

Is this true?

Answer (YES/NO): NO